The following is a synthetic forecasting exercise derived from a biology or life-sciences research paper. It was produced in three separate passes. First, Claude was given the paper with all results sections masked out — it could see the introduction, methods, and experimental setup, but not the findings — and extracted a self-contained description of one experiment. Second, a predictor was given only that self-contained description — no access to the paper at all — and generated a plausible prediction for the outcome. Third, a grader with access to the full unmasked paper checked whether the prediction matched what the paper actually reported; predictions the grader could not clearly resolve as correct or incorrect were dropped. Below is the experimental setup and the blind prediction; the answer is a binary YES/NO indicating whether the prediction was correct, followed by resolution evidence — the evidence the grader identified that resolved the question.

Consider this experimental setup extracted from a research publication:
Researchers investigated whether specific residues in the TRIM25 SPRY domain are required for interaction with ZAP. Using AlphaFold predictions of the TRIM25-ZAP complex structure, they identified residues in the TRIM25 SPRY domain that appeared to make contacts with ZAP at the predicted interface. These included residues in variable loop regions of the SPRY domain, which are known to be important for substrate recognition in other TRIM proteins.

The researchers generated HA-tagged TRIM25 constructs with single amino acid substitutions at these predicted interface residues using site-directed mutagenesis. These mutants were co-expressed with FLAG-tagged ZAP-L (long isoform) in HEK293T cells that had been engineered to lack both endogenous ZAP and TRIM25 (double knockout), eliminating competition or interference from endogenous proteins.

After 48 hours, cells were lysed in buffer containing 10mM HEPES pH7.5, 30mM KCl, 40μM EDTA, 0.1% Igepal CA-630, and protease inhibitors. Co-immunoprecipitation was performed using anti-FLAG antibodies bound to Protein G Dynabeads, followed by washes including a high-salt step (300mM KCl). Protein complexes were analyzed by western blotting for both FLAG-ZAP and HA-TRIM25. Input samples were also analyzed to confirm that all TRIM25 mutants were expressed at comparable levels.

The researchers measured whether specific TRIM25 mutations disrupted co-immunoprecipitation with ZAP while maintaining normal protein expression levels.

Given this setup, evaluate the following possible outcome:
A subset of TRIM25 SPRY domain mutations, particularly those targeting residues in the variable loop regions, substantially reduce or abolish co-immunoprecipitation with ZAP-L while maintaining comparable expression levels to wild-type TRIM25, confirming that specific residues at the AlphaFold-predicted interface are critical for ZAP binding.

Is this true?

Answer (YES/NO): NO